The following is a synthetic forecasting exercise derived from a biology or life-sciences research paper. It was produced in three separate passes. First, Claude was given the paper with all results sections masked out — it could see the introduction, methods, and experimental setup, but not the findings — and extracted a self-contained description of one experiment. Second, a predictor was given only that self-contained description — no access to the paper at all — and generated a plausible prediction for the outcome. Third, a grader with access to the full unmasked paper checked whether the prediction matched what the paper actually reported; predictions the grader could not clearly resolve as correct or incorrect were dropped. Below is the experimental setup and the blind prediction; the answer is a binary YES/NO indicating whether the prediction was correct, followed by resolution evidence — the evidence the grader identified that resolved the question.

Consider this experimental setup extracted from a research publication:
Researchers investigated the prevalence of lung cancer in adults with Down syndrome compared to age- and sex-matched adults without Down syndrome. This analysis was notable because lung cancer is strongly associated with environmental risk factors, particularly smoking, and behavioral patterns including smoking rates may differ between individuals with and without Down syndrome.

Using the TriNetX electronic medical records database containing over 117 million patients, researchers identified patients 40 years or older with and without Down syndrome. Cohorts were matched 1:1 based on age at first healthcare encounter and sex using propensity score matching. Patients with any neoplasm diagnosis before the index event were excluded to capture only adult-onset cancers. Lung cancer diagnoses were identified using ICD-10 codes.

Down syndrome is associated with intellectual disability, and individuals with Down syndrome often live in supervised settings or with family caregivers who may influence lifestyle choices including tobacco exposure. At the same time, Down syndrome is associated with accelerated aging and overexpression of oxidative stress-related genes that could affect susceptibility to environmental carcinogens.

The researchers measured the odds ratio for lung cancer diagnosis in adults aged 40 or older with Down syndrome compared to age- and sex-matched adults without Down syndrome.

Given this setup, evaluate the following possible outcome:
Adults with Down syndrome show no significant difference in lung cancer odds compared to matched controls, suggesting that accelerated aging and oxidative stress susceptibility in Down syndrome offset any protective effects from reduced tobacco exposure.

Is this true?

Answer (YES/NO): NO